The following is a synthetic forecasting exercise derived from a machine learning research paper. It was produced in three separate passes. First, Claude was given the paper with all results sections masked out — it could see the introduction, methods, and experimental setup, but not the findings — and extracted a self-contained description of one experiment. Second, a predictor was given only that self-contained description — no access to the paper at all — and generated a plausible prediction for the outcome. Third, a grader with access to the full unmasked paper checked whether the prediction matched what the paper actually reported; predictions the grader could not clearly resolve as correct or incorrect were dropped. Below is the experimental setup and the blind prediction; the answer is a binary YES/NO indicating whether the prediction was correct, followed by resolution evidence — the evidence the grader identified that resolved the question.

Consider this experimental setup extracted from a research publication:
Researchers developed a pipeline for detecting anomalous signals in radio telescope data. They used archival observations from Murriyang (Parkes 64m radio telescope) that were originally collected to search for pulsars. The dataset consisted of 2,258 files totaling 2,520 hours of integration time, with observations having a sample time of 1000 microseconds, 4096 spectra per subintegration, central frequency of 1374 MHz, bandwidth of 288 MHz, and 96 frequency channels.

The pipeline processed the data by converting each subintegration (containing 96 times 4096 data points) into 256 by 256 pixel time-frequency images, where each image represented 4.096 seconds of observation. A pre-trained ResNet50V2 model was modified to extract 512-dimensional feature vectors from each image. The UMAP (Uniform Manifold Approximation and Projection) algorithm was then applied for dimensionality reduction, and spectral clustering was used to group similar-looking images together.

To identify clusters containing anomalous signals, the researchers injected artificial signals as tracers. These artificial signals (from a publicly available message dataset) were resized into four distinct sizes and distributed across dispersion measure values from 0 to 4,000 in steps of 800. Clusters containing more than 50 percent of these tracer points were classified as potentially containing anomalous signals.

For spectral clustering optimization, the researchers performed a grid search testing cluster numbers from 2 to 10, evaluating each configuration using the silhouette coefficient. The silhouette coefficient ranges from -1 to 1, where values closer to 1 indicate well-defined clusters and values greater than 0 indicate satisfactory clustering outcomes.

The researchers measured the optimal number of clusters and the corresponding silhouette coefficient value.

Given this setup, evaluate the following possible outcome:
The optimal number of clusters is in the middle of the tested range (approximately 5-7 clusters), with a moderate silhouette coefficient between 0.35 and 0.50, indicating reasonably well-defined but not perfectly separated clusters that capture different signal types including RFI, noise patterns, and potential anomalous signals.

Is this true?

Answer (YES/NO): NO